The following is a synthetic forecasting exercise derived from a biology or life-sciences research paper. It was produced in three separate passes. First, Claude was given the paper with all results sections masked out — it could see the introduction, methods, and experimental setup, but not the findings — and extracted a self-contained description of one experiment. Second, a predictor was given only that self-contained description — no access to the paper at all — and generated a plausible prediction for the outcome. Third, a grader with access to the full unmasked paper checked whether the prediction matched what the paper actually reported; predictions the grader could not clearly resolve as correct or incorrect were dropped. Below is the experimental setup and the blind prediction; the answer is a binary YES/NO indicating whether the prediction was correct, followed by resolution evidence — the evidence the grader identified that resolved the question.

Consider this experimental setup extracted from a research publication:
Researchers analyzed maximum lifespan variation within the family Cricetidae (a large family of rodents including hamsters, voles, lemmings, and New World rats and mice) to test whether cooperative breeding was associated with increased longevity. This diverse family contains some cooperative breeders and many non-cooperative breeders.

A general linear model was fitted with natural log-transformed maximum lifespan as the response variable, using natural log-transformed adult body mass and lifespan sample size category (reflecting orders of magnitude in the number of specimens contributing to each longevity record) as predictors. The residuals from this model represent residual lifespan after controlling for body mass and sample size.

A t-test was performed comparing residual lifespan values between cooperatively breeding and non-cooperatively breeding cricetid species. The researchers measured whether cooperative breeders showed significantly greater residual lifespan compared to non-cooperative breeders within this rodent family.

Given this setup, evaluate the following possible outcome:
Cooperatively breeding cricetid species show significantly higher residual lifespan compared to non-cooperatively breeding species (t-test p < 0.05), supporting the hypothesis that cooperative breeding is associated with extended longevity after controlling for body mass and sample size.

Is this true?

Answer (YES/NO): NO